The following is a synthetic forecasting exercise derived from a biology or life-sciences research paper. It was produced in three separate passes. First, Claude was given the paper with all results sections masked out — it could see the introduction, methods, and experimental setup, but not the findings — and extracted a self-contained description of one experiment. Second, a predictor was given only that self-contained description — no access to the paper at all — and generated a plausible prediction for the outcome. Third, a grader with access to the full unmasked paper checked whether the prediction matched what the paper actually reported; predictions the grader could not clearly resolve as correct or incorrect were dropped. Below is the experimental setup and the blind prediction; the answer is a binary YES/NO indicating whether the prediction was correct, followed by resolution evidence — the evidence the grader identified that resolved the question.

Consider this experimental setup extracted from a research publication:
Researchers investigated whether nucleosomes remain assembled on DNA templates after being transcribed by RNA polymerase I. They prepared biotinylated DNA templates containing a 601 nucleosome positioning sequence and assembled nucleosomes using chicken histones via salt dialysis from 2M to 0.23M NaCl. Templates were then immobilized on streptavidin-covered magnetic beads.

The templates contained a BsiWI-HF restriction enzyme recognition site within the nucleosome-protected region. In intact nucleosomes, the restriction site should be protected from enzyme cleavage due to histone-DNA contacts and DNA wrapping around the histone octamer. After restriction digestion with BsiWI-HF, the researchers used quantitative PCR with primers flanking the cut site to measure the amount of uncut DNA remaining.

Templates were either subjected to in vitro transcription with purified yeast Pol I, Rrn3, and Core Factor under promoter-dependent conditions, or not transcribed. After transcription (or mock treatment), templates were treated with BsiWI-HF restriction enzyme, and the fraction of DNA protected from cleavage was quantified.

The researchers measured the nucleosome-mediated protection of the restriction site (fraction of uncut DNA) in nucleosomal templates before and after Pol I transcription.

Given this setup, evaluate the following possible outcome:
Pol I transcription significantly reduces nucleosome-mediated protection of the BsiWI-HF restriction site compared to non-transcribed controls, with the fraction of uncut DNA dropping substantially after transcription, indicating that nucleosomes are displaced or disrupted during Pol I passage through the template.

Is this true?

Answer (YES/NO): NO